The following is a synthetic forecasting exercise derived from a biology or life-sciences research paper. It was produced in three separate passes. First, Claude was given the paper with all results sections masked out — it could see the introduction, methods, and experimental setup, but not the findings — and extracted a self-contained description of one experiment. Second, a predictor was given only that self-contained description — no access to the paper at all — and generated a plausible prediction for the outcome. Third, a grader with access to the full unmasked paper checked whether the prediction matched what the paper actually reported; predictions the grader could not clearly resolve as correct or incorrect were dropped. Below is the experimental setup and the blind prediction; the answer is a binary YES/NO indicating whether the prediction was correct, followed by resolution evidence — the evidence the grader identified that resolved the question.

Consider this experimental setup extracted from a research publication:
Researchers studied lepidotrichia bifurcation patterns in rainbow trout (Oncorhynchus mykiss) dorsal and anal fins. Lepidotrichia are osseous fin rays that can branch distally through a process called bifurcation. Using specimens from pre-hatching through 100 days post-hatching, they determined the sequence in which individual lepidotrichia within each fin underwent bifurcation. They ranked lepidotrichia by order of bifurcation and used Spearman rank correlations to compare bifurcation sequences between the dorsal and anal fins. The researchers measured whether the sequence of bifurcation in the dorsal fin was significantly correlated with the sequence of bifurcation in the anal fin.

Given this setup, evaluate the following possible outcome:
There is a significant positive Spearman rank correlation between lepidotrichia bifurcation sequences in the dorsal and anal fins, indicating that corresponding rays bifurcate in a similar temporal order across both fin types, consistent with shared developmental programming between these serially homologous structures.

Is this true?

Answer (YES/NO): NO